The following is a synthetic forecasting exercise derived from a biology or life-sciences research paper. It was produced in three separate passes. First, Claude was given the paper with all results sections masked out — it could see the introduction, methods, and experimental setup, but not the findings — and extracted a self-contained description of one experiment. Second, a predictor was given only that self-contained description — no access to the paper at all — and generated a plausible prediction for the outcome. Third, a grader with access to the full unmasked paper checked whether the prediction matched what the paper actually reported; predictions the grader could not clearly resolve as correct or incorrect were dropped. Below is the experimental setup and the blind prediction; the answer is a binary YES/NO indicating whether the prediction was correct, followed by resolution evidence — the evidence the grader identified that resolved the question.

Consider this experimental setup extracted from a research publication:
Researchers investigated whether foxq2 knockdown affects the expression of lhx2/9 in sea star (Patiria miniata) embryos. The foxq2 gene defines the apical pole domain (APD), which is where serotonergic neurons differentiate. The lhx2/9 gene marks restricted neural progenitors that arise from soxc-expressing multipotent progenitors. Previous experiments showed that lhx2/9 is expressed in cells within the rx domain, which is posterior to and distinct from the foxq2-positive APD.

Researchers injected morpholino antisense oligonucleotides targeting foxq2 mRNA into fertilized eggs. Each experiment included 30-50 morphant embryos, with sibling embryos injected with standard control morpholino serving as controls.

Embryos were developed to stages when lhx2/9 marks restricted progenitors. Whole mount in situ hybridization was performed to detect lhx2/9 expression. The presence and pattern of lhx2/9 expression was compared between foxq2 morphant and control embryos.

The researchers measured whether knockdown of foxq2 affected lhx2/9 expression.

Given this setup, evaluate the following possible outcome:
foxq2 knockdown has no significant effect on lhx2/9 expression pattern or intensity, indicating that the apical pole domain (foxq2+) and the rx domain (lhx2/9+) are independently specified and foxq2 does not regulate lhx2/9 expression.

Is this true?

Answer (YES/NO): NO